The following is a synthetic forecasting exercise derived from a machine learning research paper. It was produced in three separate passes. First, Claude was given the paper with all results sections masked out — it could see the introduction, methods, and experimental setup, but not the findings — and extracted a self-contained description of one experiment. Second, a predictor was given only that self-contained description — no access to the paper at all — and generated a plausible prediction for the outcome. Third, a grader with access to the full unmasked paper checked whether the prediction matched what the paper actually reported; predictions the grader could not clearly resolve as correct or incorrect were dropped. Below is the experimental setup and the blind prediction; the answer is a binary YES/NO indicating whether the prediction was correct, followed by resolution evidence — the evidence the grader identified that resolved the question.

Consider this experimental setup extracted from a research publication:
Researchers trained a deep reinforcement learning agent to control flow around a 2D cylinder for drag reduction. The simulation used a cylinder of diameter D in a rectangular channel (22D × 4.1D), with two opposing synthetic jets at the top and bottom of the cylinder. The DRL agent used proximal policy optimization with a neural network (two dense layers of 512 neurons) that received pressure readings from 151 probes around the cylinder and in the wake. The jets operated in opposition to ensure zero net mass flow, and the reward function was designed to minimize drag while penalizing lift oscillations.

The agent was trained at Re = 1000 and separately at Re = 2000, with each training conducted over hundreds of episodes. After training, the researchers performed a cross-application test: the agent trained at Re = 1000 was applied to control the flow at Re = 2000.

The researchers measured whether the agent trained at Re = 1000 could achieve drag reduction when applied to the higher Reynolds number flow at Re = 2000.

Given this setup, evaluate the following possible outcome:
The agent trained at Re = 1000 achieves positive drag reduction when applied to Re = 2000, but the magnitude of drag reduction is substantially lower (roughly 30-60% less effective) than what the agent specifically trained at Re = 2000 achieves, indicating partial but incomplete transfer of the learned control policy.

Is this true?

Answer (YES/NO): NO